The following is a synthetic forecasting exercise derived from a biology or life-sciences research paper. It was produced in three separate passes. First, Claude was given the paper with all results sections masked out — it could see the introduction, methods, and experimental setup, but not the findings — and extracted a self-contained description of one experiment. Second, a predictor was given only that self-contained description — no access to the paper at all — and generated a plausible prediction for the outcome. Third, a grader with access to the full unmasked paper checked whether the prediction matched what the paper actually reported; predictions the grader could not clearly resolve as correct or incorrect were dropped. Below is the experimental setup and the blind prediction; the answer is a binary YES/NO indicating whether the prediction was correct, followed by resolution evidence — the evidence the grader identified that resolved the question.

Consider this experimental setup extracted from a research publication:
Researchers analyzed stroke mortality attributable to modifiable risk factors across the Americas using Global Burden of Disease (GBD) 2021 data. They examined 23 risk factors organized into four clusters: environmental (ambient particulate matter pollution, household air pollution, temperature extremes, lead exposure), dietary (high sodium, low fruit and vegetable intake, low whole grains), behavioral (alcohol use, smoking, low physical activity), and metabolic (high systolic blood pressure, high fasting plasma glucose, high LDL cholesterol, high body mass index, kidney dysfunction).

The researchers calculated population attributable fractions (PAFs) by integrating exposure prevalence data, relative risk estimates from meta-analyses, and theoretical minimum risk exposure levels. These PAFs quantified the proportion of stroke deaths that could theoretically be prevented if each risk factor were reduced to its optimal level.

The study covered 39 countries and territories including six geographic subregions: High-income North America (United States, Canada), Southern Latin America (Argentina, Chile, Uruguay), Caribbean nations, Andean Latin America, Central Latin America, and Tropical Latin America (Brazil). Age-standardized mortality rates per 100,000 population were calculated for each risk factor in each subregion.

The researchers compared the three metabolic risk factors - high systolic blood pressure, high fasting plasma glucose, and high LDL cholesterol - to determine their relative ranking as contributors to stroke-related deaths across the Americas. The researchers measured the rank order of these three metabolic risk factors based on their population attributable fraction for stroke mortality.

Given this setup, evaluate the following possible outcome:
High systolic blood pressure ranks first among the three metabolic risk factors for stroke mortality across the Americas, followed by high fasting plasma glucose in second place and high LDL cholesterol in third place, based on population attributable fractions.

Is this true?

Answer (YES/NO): YES